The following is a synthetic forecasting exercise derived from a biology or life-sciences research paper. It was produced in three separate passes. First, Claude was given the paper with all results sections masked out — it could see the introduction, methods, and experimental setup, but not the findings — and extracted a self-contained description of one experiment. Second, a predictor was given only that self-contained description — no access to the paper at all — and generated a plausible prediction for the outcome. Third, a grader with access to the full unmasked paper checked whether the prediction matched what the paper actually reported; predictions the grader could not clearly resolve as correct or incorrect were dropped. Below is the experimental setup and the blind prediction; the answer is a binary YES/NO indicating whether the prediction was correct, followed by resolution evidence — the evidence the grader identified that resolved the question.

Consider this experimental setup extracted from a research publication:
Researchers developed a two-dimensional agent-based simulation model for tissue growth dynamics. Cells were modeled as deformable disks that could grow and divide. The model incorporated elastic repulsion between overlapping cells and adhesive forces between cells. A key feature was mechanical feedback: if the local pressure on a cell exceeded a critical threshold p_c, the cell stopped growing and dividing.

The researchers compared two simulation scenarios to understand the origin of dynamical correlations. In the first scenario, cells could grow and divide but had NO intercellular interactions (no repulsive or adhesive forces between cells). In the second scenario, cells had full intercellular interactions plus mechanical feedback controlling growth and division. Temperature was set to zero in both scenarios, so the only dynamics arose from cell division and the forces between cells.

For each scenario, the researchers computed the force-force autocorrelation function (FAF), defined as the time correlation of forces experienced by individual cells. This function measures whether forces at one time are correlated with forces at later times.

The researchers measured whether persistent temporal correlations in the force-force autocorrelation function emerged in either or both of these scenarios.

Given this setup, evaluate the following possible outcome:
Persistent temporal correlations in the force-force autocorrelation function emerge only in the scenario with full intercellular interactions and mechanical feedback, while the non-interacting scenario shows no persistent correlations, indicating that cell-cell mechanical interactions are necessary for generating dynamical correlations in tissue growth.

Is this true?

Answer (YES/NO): YES